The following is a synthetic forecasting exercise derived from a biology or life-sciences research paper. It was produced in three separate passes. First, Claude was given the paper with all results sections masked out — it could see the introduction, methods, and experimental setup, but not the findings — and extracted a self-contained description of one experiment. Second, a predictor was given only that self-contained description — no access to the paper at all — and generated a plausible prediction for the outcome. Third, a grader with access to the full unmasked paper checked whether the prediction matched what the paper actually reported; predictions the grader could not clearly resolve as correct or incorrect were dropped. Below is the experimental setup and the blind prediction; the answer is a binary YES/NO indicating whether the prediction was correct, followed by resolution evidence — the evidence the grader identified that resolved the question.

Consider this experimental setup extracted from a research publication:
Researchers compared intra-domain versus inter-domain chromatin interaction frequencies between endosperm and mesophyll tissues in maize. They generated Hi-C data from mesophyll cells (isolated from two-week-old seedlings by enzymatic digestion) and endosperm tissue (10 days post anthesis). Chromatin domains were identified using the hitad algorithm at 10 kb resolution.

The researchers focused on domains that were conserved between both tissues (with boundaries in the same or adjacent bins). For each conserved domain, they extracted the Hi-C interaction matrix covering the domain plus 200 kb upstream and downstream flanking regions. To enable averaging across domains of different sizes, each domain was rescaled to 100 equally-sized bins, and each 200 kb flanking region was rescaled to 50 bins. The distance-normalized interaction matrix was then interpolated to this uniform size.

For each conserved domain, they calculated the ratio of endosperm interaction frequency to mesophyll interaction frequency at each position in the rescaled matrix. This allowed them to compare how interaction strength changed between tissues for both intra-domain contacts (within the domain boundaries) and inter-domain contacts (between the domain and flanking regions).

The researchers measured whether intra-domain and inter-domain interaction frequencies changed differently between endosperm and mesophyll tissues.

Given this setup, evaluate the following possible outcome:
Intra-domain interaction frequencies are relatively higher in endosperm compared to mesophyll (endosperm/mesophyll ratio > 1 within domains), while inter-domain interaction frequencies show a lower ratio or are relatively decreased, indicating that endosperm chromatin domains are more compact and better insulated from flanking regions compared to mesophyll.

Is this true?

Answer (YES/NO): NO